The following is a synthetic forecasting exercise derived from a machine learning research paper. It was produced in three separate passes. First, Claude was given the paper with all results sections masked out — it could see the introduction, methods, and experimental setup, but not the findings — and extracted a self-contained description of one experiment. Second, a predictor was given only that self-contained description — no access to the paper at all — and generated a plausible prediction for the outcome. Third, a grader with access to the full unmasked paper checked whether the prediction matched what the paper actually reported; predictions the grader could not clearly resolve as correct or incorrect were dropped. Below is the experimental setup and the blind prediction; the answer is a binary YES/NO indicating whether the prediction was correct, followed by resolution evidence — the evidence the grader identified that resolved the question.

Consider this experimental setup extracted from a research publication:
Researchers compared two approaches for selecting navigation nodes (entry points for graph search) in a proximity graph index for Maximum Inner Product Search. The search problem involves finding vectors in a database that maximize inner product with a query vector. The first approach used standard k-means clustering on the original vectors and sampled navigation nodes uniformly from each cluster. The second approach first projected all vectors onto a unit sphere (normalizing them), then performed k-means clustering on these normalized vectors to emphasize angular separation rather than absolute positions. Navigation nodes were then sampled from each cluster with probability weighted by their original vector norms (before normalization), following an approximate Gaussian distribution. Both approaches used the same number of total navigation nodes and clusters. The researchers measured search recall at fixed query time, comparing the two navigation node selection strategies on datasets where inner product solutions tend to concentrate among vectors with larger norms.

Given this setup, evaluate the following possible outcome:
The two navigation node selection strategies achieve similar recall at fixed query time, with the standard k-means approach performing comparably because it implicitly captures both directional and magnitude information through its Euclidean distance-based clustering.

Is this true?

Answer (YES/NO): NO